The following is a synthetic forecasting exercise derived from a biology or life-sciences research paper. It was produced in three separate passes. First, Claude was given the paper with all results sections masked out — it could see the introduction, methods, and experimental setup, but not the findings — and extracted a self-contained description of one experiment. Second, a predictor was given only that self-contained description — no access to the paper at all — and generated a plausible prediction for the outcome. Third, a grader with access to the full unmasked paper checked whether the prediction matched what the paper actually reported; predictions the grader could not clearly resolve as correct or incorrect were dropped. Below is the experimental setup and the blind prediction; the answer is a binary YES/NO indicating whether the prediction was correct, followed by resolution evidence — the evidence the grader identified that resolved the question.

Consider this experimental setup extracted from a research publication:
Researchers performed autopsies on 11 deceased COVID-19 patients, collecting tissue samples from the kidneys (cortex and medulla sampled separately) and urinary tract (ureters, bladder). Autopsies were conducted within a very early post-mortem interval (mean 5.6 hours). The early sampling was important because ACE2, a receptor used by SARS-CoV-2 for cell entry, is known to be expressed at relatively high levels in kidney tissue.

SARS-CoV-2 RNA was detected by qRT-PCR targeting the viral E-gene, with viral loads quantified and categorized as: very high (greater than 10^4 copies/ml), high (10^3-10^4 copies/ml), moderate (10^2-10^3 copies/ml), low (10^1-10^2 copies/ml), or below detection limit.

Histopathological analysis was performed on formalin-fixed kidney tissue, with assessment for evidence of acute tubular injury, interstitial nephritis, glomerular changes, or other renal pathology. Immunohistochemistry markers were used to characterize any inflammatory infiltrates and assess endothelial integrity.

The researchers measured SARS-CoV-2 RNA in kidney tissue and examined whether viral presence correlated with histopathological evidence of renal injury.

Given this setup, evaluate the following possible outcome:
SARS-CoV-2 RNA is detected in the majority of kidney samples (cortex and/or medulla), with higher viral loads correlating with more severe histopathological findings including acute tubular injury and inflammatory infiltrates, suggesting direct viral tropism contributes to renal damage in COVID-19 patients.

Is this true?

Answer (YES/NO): NO